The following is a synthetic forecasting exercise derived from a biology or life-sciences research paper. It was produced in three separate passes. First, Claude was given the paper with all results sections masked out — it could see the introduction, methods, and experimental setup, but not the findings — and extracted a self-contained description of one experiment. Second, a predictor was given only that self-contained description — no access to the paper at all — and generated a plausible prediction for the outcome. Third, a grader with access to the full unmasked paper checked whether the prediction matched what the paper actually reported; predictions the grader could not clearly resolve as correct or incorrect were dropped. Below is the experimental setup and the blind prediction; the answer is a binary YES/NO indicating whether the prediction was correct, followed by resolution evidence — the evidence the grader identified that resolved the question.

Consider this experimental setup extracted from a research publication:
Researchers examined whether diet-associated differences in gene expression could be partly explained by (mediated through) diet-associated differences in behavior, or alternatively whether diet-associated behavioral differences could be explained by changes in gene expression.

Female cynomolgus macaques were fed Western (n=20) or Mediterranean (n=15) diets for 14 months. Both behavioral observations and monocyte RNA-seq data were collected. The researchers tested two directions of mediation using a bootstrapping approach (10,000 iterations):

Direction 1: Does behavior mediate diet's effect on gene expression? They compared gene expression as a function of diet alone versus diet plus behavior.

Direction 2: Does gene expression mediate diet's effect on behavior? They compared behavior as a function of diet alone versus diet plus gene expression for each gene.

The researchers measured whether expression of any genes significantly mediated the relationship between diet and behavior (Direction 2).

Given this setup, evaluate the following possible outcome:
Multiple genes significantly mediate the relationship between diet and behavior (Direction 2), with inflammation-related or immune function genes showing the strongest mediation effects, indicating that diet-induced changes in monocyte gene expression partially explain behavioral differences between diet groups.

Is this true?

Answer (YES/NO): NO